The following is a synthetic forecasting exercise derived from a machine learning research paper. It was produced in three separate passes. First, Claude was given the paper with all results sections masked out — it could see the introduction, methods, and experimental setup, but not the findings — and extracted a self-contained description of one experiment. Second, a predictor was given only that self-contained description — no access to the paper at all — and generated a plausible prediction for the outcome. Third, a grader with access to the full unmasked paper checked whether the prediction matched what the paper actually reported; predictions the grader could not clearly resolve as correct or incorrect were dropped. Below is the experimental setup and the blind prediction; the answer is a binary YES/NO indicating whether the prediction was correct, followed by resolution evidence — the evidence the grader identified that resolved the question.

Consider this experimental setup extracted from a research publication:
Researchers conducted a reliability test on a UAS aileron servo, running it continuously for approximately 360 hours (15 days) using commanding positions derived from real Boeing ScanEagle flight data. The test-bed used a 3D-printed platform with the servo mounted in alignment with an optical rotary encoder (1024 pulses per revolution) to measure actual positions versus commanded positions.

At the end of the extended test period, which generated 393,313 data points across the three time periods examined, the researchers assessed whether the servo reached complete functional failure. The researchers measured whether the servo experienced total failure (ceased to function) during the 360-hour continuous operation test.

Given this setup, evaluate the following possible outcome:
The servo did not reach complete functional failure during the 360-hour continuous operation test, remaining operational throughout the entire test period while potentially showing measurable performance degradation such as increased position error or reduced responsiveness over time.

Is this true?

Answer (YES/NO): YES